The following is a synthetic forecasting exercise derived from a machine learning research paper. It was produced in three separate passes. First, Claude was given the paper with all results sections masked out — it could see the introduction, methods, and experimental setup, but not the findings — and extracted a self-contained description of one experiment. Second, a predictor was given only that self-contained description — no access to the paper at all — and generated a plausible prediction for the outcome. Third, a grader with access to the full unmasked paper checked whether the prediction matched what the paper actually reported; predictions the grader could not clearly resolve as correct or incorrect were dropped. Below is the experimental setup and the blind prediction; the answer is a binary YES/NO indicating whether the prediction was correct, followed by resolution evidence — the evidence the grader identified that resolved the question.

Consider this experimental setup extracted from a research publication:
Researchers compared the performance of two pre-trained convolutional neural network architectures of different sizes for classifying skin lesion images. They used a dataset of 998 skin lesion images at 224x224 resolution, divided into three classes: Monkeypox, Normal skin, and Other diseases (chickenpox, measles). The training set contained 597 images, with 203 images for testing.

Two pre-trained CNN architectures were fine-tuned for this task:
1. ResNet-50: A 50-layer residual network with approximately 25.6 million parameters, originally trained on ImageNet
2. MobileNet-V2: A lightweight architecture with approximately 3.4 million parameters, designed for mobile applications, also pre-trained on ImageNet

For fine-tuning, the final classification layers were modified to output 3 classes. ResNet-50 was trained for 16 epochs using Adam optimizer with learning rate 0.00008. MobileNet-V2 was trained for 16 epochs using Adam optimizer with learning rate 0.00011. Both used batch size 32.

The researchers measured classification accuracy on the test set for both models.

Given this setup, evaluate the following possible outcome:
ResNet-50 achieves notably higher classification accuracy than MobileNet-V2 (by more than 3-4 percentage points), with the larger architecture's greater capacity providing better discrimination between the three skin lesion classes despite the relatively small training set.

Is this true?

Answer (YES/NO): NO